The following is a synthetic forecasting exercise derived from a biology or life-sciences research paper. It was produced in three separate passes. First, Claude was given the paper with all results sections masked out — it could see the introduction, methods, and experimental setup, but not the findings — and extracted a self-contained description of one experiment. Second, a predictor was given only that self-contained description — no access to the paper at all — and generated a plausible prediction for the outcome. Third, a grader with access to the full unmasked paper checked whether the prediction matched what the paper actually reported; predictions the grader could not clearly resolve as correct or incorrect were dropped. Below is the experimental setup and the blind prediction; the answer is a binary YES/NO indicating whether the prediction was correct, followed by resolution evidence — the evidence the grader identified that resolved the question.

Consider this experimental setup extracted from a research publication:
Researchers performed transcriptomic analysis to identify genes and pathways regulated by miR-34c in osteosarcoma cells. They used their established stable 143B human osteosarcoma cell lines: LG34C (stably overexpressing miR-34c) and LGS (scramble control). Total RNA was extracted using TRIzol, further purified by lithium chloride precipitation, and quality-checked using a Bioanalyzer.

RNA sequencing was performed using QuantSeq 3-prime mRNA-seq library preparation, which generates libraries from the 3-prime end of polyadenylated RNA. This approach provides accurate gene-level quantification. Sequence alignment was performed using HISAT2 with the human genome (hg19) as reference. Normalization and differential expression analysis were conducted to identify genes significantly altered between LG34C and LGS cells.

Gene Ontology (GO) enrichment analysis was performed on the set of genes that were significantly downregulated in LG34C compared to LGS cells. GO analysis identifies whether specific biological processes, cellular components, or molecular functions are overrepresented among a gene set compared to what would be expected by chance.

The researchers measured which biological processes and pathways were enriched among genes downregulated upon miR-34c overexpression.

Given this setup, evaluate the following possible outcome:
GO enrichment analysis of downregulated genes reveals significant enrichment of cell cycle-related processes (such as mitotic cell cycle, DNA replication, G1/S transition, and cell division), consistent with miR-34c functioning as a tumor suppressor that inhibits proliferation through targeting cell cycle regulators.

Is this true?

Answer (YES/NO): YES